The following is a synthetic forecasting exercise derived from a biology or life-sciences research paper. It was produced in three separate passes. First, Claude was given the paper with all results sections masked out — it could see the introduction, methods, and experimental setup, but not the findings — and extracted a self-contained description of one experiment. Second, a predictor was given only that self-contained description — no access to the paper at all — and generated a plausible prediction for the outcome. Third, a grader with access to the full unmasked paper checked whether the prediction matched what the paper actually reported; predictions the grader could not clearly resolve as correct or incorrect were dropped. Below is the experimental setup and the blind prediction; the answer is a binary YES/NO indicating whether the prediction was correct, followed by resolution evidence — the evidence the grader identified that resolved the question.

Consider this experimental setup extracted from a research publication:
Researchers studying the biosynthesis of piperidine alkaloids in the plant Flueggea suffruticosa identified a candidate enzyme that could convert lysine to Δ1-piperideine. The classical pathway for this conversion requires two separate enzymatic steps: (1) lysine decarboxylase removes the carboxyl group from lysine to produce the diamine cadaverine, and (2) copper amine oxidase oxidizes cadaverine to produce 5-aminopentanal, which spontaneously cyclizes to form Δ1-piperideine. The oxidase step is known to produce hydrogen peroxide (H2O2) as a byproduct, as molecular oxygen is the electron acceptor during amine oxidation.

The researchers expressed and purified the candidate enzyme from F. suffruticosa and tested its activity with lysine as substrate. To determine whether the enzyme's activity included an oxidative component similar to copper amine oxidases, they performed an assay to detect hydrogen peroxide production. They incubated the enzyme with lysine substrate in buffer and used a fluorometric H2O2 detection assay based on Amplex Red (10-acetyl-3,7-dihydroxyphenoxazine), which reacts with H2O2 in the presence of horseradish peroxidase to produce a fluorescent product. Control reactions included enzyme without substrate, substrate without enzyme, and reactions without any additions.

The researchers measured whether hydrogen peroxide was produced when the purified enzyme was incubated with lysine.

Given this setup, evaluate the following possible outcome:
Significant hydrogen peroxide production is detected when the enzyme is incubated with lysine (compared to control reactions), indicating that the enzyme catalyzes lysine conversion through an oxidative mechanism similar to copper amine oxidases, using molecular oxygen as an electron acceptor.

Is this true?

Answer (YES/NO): YES